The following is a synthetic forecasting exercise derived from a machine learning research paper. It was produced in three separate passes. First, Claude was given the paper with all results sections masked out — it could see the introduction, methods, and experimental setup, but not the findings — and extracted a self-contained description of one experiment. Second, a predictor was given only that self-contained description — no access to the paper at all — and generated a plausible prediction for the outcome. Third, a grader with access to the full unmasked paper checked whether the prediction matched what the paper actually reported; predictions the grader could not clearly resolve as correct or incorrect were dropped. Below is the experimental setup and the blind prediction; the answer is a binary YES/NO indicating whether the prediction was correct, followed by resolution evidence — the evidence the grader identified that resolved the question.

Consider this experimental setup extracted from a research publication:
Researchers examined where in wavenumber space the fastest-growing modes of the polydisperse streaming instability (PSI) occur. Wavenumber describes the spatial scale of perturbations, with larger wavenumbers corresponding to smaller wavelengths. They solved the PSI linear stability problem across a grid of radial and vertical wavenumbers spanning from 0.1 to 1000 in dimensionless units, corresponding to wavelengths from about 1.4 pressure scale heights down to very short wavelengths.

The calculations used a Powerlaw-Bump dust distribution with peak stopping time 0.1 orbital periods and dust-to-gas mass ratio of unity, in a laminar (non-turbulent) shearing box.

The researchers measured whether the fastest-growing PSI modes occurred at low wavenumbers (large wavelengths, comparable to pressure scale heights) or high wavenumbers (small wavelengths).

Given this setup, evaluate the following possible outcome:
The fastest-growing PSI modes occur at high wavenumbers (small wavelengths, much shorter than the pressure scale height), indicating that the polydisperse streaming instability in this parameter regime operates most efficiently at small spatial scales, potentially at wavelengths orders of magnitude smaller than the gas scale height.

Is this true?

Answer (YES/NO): YES